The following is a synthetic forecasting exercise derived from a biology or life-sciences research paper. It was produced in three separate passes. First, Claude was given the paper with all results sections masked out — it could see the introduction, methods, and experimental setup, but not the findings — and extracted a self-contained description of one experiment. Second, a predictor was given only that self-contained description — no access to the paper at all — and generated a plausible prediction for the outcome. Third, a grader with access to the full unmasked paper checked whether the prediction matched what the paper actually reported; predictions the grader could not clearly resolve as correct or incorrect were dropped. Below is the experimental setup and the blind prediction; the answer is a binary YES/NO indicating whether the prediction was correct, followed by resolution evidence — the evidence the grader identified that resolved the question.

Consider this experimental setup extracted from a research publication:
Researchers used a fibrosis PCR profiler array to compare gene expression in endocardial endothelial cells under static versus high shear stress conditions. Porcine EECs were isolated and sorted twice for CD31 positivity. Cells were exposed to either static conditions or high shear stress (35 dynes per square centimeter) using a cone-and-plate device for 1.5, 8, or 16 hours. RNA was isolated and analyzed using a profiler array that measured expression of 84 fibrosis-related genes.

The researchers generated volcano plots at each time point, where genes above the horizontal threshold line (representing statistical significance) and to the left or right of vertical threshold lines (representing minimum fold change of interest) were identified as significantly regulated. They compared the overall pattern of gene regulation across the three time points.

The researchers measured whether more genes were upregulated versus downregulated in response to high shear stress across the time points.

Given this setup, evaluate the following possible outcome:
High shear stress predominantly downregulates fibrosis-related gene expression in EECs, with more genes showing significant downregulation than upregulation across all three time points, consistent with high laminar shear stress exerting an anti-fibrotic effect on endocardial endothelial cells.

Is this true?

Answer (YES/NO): NO